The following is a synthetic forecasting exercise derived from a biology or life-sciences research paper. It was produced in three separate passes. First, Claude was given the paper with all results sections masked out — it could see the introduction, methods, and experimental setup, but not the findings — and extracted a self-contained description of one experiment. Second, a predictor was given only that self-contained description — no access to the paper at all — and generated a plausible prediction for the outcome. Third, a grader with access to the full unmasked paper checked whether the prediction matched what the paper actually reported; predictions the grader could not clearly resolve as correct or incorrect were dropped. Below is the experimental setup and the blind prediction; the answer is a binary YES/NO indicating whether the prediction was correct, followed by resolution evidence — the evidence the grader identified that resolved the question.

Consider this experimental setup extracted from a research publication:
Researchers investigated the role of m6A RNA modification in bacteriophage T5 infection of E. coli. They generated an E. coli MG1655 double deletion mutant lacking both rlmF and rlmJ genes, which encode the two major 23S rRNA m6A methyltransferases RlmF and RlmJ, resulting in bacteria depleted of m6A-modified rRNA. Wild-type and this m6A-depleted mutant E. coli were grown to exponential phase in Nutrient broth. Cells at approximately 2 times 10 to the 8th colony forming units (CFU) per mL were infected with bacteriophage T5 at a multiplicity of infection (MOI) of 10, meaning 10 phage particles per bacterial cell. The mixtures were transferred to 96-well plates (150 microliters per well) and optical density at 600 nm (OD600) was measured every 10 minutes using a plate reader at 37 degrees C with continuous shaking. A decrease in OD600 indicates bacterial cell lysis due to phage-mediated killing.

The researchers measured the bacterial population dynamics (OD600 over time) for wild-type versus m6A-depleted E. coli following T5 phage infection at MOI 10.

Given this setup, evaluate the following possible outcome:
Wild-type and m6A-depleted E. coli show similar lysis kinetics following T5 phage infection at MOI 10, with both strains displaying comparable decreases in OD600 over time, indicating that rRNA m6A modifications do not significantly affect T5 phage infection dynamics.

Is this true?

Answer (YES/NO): NO